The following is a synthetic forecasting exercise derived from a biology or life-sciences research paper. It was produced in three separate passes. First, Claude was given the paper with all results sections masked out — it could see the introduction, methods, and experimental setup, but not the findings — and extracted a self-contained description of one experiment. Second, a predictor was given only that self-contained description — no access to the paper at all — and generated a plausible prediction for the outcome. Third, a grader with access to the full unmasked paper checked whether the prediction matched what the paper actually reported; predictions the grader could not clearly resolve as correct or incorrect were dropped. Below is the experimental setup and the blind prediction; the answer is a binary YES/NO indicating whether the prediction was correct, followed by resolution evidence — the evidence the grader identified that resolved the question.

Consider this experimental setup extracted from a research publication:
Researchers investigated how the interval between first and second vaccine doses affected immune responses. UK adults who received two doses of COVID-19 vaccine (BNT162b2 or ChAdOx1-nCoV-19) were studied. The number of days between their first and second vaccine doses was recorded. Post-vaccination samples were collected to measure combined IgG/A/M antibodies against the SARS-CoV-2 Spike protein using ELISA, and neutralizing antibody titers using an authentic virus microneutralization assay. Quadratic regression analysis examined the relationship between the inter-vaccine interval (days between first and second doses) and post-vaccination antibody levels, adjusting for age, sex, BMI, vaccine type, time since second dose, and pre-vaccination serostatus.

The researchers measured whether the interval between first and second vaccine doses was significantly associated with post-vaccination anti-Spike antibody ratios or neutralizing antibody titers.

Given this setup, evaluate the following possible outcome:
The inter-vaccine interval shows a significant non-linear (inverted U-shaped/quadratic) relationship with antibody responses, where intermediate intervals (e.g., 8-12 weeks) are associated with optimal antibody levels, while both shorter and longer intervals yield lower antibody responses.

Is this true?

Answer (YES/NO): NO